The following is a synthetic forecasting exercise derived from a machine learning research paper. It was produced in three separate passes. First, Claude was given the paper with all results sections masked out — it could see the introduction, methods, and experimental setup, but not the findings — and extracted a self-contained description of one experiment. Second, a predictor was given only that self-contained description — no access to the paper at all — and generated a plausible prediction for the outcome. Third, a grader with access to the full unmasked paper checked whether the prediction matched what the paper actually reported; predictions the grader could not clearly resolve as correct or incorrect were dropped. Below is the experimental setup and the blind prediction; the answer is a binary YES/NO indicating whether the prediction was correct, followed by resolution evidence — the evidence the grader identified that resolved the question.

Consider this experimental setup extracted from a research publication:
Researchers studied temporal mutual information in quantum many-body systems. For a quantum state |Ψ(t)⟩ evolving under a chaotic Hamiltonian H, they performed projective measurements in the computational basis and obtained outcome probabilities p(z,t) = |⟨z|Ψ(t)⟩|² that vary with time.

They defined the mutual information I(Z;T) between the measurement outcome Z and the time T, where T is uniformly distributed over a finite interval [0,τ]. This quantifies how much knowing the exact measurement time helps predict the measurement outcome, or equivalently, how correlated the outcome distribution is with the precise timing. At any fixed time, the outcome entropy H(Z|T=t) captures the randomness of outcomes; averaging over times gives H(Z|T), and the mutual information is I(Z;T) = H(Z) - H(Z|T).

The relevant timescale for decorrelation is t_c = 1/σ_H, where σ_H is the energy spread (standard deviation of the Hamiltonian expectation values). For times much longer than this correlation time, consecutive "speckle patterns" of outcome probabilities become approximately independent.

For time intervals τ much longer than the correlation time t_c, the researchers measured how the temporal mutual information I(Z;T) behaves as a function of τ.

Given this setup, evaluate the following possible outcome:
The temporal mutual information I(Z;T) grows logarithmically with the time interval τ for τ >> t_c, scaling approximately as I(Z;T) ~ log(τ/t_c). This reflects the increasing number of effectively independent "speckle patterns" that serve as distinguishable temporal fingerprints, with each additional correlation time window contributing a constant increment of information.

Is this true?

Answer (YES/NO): NO